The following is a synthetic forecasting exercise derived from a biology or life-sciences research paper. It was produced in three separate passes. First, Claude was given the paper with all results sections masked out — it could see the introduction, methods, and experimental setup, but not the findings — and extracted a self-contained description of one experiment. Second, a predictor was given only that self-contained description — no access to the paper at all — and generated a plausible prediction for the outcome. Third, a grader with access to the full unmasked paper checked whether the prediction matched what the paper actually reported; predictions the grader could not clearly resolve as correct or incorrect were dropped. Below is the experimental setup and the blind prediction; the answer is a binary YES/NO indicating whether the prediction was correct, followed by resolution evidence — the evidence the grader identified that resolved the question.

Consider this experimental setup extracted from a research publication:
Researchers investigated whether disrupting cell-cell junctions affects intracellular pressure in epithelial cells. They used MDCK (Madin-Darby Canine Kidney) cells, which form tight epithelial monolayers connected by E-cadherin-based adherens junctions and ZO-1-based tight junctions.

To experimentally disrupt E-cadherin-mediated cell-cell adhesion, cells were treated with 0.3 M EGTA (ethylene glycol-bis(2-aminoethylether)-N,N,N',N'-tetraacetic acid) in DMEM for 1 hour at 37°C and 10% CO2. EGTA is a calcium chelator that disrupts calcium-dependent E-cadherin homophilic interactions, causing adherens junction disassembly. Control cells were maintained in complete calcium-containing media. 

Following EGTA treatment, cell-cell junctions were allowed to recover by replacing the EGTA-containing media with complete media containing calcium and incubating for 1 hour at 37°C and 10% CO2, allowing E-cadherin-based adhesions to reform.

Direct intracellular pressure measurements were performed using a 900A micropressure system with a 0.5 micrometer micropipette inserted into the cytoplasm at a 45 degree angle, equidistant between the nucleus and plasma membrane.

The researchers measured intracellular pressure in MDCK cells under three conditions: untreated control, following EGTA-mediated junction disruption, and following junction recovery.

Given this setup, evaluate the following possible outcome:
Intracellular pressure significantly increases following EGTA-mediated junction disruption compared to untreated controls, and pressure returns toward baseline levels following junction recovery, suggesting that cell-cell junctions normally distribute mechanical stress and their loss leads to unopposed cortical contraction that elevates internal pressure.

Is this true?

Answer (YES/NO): NO